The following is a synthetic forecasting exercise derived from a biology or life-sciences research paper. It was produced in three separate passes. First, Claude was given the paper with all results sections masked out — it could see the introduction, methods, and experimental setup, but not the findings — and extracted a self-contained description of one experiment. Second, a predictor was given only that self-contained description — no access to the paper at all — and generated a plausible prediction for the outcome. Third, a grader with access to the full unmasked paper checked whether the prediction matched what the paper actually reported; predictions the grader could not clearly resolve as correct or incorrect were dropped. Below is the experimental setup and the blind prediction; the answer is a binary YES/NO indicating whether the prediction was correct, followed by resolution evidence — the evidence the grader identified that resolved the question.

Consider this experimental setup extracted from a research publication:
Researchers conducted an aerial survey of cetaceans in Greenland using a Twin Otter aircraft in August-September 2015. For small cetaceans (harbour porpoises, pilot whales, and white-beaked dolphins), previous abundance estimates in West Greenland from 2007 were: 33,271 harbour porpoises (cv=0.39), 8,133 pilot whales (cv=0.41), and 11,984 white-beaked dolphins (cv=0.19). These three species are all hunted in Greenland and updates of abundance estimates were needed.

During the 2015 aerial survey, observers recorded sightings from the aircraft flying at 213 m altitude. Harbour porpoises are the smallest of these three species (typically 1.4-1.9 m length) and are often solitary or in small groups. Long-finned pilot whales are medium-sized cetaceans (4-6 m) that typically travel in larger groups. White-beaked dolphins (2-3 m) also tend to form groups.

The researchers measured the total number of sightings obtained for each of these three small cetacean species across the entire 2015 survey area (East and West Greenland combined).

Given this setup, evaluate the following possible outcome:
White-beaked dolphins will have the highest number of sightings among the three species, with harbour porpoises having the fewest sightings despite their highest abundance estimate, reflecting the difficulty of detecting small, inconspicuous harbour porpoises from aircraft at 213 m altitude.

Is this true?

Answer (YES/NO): NO